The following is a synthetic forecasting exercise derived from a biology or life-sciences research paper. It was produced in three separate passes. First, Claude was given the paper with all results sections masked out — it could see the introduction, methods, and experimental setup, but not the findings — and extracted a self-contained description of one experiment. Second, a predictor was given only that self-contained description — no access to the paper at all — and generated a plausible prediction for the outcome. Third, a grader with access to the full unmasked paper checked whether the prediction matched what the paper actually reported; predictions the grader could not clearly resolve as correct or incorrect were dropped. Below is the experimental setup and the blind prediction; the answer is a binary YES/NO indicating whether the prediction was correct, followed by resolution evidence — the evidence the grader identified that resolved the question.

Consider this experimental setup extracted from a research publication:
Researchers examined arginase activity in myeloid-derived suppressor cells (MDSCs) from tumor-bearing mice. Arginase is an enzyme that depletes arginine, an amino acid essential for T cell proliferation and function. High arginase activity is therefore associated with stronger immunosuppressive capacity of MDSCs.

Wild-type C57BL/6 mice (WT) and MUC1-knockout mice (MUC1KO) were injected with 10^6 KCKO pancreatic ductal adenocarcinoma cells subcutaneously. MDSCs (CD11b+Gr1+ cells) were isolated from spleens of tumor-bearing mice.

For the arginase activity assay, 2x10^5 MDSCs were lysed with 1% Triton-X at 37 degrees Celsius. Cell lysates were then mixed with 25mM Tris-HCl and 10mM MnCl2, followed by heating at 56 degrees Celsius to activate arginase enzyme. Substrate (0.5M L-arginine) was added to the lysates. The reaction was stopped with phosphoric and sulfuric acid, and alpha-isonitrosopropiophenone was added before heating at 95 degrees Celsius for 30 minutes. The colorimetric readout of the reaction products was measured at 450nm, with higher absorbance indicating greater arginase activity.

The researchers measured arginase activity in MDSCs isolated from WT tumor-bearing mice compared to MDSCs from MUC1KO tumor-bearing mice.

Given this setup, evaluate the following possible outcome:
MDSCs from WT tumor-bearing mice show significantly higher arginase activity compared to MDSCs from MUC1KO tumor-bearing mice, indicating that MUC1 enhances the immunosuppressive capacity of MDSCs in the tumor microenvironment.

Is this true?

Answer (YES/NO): NO